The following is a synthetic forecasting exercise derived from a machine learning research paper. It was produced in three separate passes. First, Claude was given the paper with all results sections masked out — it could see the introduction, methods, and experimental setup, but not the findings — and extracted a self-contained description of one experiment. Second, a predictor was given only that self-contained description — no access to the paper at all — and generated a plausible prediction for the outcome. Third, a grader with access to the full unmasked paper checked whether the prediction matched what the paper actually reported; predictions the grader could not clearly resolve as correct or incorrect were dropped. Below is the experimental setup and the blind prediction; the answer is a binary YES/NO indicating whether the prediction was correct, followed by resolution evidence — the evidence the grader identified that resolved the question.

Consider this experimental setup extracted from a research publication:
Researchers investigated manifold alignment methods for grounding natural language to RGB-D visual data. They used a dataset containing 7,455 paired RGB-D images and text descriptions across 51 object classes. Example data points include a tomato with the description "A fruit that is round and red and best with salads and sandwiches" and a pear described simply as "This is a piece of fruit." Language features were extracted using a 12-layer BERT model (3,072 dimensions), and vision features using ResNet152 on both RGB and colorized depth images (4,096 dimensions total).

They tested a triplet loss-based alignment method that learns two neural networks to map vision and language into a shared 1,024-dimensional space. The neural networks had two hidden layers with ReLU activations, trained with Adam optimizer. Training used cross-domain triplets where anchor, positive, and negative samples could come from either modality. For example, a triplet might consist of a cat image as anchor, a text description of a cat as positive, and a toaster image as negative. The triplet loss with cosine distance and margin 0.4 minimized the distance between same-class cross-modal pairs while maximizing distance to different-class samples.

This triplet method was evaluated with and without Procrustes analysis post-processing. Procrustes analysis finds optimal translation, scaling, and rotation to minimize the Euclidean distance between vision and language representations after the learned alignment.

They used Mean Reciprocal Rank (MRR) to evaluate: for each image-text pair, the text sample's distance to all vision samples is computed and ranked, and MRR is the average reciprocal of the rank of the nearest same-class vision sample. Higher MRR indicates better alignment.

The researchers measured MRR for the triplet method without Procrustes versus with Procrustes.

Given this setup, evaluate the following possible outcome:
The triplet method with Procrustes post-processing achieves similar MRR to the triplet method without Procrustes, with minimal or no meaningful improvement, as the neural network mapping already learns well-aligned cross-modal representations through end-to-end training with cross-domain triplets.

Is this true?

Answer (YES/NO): NO